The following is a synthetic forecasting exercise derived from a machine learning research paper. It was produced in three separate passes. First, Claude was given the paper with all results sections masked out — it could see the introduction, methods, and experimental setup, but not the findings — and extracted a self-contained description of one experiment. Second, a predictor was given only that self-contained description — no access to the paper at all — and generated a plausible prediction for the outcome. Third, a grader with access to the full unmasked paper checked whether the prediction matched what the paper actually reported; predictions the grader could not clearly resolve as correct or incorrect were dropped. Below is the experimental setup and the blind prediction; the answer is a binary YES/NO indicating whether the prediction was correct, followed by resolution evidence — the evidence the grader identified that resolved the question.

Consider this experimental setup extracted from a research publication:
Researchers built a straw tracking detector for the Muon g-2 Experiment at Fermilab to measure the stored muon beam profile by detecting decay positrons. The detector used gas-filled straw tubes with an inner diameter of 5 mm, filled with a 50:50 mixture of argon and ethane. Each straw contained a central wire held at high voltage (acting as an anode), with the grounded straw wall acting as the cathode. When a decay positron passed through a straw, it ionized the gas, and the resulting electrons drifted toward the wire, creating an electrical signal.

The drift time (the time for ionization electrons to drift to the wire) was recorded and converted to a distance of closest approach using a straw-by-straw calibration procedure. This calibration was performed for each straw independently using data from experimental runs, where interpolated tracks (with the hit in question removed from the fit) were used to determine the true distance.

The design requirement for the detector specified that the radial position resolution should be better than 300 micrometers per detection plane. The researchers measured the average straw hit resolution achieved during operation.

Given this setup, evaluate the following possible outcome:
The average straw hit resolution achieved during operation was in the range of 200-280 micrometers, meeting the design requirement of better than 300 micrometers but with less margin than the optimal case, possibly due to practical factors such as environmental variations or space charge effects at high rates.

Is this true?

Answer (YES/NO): NO